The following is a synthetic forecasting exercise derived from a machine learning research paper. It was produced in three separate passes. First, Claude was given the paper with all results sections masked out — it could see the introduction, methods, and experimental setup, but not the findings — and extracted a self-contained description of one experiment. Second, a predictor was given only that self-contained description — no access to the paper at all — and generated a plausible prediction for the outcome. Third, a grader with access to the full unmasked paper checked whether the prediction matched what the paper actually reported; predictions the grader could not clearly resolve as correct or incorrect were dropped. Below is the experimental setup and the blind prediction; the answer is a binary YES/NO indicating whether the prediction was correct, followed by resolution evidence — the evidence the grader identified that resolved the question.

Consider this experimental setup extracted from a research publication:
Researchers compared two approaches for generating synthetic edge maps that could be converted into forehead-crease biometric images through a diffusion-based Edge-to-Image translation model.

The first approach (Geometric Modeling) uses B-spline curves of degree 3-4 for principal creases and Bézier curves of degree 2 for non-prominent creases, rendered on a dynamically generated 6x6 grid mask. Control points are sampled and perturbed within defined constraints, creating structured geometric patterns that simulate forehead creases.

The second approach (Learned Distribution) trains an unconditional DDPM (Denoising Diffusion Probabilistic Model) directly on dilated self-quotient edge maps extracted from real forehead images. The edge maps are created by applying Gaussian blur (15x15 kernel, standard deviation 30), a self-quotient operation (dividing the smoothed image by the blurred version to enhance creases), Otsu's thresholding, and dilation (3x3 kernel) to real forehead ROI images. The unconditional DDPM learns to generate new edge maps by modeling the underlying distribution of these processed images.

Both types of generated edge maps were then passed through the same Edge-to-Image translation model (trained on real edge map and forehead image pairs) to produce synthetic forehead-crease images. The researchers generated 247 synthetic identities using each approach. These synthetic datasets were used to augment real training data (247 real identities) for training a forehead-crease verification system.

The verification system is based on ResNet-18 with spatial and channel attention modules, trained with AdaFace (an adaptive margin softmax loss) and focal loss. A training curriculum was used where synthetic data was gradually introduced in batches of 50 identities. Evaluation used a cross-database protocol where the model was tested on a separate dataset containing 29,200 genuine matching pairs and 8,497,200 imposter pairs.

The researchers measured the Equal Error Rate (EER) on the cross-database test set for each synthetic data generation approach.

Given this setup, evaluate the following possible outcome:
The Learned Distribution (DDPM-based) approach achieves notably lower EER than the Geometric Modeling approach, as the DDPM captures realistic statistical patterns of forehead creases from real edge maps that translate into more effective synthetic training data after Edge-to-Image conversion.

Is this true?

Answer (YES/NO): NO